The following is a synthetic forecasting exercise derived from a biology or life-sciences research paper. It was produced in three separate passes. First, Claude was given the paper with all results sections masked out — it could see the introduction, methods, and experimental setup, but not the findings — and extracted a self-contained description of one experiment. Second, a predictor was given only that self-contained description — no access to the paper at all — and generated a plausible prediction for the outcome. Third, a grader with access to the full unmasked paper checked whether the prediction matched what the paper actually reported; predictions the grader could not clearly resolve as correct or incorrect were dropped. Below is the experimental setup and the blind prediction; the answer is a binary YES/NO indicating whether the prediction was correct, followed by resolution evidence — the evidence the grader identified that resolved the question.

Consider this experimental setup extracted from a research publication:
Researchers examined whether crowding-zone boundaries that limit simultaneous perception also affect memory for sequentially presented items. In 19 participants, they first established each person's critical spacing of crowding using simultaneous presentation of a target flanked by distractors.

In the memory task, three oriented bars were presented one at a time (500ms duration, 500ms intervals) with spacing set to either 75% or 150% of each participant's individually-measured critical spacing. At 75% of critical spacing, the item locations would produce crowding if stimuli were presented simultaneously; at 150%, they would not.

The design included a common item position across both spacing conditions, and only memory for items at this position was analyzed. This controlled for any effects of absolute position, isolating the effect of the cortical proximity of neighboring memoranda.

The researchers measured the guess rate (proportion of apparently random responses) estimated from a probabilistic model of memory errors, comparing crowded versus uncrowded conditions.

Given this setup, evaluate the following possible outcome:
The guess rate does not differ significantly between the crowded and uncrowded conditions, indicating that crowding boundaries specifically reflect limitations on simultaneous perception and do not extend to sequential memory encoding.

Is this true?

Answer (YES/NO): YES